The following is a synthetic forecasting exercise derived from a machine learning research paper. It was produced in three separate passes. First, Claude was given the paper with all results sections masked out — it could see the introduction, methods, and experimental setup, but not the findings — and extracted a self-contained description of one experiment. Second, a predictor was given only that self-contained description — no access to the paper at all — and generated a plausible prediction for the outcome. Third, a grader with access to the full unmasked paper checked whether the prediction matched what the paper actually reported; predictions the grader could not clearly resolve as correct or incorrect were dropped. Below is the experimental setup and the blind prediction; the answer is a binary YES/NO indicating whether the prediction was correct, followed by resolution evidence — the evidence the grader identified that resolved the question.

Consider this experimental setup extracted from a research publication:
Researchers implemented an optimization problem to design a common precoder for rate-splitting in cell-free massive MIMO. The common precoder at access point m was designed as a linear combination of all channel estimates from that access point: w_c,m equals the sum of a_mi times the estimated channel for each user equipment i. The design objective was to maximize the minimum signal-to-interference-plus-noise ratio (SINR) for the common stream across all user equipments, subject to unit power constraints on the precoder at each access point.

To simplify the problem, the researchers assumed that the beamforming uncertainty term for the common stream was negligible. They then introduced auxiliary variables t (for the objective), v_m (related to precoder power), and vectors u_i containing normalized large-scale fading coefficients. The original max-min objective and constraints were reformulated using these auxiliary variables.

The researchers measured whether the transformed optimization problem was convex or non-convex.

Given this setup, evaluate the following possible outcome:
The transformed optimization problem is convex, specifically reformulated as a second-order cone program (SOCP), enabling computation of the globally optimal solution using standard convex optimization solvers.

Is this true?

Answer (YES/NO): NO